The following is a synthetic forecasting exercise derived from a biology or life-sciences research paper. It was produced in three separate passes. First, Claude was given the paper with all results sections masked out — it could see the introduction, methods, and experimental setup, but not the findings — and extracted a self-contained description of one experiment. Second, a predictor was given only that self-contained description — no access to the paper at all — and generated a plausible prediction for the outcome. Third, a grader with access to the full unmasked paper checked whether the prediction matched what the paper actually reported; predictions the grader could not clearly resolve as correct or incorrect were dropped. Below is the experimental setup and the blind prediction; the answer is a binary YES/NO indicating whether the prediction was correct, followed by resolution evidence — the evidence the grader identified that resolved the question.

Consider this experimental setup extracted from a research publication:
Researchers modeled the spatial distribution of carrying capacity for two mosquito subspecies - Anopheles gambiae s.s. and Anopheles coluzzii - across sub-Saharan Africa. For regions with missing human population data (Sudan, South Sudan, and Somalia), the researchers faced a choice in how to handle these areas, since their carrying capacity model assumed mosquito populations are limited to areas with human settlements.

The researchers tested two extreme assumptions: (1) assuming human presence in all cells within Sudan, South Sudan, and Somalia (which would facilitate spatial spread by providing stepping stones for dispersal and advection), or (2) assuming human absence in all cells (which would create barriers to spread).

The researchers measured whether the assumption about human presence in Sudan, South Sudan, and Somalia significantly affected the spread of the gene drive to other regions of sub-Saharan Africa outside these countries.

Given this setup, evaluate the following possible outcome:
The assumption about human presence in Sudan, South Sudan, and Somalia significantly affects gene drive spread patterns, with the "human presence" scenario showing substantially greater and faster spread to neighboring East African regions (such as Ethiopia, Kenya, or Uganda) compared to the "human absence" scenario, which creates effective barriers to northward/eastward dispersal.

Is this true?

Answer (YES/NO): NO